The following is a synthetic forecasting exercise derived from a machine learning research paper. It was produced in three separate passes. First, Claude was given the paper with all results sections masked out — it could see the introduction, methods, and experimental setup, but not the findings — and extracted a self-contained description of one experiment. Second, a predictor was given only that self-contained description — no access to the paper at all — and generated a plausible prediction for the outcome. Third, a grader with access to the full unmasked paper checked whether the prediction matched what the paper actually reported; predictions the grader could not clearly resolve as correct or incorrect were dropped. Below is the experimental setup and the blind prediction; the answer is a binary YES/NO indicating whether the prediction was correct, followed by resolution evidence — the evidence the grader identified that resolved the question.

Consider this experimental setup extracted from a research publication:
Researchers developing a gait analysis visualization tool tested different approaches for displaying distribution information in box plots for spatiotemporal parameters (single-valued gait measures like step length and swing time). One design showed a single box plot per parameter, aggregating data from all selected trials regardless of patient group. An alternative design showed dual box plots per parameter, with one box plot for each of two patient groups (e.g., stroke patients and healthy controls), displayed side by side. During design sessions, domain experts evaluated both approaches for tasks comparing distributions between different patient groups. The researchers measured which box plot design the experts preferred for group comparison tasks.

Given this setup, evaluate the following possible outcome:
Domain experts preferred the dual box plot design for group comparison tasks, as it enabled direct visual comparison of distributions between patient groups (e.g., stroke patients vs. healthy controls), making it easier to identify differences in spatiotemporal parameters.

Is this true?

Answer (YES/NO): YES